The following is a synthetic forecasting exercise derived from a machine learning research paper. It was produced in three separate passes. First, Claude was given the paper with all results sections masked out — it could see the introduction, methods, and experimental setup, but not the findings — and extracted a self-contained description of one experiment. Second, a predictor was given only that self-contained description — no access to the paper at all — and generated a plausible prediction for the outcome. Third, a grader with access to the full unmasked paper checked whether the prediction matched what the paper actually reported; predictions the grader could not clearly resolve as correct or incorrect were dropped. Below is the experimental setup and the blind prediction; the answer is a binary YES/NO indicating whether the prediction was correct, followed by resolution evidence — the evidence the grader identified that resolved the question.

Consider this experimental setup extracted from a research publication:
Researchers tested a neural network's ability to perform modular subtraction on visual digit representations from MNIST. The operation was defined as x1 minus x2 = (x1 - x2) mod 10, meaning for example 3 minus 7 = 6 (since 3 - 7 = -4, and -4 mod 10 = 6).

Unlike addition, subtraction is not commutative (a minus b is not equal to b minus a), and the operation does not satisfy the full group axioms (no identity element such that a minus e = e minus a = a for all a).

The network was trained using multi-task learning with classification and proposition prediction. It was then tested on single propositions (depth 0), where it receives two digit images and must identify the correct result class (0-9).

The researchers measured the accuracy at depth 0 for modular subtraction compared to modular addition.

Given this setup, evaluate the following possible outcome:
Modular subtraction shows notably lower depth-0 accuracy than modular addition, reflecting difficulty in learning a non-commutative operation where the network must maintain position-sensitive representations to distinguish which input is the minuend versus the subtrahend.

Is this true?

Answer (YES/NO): NO